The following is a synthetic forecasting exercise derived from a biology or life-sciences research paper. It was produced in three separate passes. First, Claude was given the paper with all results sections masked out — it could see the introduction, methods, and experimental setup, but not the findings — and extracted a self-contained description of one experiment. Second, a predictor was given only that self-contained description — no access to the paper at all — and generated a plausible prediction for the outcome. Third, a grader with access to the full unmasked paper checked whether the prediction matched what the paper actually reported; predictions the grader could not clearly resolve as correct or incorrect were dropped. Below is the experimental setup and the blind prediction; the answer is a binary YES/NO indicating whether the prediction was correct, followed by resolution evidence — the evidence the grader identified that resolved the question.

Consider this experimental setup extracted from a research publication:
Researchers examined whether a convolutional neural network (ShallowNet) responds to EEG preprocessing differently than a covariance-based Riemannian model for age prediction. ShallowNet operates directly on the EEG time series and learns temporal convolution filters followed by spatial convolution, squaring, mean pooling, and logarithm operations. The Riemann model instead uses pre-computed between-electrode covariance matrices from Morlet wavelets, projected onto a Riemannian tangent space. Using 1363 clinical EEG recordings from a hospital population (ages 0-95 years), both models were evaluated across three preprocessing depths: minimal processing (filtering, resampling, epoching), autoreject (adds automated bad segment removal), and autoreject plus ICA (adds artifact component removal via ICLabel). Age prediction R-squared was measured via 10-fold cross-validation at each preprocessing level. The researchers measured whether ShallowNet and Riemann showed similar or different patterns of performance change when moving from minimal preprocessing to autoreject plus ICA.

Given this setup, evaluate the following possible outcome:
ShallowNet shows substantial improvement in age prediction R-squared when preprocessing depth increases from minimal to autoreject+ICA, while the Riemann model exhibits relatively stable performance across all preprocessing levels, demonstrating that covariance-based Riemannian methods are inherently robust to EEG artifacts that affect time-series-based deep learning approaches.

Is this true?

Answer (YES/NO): NO